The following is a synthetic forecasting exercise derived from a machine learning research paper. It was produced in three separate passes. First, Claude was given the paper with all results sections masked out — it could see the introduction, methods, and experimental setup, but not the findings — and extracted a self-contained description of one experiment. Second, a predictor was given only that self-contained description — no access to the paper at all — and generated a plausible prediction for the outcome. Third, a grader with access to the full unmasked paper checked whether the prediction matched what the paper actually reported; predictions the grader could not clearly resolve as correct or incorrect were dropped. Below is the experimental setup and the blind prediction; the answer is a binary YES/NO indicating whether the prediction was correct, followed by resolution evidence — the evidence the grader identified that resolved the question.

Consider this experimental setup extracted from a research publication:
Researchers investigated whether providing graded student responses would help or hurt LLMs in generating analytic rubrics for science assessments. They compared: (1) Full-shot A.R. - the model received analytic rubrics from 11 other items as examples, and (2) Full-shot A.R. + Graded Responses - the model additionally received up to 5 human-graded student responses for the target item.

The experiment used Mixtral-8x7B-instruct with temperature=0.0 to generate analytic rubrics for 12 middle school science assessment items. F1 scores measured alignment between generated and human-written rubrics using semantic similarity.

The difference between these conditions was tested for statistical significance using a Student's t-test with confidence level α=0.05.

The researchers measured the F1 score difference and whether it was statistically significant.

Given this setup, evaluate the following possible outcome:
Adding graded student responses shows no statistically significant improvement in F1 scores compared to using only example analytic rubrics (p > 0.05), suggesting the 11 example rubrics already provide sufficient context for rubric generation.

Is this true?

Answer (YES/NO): NO